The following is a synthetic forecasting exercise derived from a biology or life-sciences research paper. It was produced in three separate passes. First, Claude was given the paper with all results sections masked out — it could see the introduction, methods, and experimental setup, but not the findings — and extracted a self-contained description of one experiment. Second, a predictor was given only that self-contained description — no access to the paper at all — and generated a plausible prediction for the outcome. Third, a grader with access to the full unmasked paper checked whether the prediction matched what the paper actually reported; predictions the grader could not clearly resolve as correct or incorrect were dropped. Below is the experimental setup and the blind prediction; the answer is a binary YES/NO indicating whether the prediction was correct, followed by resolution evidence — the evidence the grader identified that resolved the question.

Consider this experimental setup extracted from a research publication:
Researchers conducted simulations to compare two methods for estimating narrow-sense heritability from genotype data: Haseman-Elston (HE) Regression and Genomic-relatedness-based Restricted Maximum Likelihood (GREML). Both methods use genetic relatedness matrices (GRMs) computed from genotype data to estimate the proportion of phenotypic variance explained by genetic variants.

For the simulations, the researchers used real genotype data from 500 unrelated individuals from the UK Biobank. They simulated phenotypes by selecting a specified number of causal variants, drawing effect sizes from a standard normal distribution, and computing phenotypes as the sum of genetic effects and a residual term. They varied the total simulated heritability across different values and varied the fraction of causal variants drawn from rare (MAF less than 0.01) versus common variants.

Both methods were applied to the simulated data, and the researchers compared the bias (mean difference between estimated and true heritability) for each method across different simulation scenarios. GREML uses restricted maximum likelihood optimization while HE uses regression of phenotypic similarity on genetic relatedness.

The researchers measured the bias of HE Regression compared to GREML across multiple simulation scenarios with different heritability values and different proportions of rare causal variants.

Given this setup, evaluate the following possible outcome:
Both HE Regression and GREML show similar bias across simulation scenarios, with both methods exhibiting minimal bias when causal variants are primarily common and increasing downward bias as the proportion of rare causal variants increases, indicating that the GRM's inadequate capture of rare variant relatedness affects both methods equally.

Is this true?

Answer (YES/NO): NO